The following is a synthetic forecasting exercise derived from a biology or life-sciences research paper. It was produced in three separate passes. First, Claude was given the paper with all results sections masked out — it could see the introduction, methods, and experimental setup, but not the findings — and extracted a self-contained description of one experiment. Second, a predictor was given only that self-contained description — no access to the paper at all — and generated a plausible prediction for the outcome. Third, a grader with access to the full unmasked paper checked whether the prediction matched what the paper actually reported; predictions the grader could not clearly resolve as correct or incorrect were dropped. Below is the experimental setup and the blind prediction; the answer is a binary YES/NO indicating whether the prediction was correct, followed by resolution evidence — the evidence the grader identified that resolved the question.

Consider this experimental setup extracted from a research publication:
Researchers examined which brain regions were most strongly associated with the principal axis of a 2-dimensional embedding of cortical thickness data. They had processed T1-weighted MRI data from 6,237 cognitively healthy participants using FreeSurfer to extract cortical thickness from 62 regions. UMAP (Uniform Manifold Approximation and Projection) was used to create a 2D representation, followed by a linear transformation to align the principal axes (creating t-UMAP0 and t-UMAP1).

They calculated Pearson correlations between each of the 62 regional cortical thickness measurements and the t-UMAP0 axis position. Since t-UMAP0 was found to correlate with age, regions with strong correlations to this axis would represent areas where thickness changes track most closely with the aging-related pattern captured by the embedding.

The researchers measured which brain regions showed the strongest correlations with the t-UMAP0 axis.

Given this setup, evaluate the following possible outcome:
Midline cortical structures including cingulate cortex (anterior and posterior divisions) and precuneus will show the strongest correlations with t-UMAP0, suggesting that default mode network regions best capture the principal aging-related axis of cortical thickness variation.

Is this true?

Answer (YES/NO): NO